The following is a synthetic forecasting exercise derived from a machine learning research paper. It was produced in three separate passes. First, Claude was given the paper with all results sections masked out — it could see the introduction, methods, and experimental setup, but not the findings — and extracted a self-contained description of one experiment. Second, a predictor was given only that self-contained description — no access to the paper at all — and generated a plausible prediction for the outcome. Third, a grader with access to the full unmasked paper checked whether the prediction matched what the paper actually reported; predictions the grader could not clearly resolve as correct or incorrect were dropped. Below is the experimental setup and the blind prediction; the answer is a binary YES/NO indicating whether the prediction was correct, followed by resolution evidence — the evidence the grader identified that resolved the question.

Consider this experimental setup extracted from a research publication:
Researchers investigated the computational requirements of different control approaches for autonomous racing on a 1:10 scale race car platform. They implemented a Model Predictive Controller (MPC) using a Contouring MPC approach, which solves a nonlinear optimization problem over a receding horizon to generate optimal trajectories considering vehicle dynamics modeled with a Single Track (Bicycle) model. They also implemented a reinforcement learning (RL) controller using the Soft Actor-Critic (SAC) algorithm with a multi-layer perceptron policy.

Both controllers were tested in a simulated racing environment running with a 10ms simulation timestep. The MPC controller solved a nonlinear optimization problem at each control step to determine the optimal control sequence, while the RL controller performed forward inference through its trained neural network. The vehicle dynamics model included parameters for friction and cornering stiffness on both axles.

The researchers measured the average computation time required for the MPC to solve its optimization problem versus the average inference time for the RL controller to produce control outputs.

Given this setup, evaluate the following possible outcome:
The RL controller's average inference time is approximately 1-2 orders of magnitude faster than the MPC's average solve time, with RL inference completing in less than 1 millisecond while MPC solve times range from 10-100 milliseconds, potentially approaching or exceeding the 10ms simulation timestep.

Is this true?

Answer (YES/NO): YES